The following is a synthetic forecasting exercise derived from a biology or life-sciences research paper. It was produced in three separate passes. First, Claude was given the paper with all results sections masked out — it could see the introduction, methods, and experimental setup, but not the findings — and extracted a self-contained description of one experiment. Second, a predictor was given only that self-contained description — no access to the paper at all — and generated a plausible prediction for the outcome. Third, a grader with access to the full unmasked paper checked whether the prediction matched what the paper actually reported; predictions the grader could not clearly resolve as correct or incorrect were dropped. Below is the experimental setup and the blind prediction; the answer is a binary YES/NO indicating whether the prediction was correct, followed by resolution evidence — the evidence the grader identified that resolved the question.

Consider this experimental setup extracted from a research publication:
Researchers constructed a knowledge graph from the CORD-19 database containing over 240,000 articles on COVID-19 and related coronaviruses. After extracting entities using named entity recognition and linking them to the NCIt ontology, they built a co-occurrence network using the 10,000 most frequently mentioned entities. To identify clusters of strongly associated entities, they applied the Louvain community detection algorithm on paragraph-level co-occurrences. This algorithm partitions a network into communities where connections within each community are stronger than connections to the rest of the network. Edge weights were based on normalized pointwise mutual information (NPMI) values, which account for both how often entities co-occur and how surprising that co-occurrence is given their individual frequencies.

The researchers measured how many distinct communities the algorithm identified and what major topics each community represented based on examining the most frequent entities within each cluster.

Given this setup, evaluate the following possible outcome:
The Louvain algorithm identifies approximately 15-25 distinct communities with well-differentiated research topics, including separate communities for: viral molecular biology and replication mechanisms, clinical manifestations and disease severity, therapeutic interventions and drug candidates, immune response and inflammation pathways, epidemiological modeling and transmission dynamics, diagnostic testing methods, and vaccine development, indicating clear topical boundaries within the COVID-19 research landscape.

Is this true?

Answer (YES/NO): NO